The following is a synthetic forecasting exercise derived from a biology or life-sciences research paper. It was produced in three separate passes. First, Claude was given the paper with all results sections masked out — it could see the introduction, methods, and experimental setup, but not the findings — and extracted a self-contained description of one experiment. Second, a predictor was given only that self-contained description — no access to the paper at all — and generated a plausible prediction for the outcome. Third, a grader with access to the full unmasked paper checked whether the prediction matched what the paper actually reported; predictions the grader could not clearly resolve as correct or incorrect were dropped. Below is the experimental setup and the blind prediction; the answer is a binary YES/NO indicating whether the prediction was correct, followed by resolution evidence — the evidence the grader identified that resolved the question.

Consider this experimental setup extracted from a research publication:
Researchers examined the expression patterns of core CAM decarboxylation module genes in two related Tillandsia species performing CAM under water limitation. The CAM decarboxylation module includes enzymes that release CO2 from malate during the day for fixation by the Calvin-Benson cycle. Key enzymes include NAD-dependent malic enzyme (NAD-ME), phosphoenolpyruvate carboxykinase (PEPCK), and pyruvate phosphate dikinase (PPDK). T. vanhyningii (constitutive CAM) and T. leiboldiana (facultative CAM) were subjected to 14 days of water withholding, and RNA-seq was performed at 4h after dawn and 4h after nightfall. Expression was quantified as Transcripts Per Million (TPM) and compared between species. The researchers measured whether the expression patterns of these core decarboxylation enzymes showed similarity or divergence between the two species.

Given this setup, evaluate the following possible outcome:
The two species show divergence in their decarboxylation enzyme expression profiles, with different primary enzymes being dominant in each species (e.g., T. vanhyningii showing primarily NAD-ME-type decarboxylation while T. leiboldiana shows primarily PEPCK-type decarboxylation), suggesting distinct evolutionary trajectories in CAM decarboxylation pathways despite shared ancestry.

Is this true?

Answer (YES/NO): NO